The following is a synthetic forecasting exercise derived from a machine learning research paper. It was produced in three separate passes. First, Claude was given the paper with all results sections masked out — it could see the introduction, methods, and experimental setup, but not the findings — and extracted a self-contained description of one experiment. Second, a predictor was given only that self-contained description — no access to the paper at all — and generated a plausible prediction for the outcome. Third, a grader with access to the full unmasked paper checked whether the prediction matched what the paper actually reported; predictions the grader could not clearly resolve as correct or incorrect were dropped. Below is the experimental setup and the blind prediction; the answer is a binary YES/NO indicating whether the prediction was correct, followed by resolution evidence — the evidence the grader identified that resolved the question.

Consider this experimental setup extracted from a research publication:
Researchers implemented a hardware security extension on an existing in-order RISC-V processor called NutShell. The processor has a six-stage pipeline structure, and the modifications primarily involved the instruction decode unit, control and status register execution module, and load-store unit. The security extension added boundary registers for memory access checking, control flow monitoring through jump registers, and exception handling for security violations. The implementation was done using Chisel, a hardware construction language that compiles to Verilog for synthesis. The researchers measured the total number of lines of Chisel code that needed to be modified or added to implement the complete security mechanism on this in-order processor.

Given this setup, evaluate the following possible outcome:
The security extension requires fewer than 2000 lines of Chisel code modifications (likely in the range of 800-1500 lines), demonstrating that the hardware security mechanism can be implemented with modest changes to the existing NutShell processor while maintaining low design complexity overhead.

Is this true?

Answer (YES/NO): NO